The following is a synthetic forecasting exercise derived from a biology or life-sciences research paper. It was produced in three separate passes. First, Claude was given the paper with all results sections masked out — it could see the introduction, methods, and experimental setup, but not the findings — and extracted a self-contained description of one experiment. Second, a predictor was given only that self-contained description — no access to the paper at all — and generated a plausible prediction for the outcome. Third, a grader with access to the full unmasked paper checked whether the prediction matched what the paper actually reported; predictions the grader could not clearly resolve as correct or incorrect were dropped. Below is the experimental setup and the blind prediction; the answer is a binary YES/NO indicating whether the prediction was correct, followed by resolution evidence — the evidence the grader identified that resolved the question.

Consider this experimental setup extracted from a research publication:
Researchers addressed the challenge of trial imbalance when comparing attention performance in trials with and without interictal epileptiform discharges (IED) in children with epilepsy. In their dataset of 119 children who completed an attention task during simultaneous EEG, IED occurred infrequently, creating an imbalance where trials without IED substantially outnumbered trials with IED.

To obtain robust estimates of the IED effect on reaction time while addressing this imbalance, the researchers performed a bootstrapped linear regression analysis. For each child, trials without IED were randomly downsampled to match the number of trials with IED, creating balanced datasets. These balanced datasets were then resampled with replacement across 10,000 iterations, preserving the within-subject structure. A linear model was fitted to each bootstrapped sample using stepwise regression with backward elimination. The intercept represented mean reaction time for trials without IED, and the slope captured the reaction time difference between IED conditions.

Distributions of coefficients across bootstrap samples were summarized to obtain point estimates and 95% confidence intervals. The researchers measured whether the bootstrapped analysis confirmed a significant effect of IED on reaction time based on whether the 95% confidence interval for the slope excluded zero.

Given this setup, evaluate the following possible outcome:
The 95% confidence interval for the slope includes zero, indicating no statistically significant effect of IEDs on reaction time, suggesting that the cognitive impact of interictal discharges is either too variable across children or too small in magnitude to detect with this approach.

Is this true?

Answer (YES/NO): NO